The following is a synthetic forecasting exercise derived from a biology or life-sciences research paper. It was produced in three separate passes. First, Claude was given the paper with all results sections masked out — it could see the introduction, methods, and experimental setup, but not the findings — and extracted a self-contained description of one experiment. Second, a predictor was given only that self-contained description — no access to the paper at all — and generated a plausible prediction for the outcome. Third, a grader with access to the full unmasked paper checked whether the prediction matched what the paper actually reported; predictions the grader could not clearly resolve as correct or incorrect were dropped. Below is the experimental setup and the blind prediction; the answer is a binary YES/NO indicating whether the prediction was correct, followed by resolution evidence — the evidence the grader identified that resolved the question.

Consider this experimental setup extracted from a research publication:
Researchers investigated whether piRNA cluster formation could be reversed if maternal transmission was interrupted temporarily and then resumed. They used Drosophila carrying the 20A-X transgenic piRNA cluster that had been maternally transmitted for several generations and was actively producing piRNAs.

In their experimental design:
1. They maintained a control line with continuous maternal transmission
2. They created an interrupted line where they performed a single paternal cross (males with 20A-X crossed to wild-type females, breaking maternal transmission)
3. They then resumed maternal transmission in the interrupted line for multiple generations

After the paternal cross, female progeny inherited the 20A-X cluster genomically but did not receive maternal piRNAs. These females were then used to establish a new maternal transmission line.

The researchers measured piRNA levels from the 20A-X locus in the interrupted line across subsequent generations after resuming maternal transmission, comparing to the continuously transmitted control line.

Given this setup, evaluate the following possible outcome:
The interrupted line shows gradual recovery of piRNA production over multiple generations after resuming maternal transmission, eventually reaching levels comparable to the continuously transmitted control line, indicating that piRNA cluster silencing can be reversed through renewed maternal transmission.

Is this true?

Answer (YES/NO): YES